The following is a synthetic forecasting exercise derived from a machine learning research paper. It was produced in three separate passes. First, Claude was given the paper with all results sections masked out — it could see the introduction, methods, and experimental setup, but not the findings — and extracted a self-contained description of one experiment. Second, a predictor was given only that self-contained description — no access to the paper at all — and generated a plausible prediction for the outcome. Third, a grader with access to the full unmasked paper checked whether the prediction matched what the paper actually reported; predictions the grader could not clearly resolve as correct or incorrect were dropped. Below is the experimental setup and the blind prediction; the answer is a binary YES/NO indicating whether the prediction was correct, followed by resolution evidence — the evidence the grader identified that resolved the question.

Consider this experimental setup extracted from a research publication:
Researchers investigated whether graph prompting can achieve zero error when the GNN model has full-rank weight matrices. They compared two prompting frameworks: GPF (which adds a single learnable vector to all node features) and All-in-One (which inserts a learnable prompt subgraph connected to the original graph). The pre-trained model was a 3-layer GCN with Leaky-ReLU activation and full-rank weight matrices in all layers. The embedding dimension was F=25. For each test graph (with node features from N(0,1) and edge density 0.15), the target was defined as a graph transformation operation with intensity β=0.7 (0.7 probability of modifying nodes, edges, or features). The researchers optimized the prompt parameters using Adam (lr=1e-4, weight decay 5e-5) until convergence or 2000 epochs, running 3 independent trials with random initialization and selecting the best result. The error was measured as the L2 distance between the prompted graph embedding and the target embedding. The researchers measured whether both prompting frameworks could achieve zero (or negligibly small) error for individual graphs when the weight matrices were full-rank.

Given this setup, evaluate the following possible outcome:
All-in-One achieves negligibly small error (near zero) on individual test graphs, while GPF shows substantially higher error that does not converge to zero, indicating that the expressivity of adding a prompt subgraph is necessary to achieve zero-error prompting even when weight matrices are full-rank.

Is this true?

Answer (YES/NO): NO